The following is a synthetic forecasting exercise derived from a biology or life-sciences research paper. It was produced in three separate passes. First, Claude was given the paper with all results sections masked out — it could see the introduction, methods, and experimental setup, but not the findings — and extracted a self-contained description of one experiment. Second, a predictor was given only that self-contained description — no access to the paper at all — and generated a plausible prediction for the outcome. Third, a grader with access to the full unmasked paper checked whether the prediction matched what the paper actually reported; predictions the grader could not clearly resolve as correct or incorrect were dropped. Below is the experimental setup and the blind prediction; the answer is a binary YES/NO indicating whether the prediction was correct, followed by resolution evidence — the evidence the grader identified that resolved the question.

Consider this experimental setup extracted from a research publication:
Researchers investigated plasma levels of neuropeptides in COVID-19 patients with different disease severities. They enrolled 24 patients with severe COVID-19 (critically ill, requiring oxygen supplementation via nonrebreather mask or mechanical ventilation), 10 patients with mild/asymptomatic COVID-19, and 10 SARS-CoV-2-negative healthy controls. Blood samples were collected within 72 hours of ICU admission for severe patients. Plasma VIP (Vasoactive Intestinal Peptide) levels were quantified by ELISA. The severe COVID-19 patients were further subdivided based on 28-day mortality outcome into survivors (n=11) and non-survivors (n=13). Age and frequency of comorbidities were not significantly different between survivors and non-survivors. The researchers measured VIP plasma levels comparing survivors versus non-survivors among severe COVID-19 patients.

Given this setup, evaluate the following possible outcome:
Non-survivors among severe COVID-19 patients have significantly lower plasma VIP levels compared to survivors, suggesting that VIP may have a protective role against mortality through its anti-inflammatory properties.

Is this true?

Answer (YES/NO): YES